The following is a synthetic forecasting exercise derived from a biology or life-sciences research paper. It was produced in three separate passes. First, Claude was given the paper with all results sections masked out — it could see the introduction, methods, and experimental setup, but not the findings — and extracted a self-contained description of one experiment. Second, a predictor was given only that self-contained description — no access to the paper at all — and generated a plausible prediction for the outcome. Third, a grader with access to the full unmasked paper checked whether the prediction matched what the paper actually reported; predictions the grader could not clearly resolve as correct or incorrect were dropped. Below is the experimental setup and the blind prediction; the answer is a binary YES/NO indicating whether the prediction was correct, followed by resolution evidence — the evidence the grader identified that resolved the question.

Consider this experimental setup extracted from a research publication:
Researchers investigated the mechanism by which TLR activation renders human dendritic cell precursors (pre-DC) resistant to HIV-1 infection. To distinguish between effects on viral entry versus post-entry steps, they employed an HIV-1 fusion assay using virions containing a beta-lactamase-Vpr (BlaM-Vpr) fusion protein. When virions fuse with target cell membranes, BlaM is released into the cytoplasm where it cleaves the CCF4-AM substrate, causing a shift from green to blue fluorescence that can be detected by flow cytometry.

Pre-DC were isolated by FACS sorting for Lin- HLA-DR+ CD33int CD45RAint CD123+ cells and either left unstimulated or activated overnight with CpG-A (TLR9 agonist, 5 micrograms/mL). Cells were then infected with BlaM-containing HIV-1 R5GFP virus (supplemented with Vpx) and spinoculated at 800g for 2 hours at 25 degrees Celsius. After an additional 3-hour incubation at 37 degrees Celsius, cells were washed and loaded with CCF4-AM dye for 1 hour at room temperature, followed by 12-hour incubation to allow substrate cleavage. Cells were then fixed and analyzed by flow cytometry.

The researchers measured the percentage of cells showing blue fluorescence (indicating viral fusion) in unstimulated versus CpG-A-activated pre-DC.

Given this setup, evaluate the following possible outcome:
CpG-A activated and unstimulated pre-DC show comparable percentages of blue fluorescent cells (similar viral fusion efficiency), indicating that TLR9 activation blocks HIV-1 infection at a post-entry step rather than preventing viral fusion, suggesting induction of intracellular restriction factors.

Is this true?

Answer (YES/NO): NO